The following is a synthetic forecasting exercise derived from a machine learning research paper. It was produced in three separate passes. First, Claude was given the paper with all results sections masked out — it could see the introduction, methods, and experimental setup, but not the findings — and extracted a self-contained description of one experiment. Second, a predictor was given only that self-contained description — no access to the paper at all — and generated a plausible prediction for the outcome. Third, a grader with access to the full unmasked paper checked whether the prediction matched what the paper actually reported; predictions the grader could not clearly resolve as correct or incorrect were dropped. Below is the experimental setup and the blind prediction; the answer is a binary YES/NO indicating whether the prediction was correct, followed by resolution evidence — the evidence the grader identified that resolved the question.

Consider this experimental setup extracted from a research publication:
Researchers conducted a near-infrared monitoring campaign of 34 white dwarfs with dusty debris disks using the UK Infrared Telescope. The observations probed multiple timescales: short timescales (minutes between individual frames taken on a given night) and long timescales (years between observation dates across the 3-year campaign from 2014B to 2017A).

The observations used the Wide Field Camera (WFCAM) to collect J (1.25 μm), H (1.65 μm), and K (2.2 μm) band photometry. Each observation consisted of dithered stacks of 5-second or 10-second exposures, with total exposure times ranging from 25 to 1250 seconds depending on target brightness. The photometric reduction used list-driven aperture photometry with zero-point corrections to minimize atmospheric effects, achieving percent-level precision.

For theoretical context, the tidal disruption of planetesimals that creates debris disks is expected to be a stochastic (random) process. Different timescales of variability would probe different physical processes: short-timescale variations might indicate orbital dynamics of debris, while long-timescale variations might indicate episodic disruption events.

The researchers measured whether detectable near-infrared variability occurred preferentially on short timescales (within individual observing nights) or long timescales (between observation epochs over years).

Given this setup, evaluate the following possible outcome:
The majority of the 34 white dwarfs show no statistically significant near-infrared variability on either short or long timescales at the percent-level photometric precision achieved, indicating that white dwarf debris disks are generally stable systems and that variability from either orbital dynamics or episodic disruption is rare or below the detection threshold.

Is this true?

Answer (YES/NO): YES